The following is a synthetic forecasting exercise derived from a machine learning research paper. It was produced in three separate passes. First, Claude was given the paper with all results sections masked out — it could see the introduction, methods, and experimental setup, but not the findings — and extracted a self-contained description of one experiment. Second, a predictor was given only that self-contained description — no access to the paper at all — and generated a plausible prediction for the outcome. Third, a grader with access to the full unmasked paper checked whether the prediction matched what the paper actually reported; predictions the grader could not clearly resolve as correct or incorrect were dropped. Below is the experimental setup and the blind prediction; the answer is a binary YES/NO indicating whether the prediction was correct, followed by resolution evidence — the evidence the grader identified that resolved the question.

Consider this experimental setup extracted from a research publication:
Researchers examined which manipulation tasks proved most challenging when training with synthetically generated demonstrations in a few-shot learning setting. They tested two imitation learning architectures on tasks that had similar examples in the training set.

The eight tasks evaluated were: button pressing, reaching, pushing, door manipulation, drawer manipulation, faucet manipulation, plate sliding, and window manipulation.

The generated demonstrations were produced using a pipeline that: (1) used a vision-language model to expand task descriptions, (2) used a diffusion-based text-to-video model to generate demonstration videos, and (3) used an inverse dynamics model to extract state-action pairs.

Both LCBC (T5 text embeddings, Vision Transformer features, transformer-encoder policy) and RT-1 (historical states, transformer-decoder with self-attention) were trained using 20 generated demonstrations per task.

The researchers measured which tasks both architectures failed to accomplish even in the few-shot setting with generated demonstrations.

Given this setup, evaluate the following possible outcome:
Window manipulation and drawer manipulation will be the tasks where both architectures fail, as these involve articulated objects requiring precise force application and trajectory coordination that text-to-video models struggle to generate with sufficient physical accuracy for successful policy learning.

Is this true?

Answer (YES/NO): NO